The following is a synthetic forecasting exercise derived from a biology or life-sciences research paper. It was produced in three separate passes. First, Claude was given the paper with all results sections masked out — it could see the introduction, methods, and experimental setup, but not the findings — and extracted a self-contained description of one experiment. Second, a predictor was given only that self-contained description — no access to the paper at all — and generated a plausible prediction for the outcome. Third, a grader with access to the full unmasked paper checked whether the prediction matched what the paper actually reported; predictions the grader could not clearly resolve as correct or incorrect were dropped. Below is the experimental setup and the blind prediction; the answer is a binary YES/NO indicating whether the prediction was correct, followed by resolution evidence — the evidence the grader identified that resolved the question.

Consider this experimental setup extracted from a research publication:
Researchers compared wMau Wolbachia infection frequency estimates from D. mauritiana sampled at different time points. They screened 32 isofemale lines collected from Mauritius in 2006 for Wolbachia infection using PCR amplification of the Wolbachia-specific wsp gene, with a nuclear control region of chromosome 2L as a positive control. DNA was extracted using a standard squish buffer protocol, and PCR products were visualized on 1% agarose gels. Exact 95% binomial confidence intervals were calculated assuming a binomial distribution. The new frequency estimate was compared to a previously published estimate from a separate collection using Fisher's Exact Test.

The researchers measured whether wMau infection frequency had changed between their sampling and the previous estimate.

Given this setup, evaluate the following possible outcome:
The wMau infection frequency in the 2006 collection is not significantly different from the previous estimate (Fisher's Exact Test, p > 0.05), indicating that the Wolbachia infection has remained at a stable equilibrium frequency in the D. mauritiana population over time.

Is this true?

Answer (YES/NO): YES